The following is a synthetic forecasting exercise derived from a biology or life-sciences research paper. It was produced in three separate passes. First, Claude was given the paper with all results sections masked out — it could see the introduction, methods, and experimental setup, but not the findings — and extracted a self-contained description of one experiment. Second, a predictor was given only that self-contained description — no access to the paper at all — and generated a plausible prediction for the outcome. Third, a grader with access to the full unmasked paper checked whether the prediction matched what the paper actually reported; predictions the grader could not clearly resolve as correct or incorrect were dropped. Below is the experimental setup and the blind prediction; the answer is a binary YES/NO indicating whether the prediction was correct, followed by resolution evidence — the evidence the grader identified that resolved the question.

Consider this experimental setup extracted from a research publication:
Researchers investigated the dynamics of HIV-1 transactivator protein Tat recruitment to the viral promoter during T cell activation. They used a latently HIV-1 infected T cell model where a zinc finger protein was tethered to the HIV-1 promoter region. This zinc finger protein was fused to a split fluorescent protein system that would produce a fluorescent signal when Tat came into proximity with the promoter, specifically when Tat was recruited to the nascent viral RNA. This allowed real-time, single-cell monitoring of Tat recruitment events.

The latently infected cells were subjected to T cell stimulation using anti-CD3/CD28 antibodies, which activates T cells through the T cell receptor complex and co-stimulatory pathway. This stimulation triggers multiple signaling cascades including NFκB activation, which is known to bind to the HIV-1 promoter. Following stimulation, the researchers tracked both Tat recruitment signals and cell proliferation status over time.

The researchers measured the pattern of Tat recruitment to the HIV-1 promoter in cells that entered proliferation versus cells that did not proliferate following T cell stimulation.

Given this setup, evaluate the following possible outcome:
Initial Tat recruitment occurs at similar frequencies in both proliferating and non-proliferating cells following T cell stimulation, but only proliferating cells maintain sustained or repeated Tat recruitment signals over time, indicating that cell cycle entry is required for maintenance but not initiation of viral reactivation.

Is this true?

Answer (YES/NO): NO